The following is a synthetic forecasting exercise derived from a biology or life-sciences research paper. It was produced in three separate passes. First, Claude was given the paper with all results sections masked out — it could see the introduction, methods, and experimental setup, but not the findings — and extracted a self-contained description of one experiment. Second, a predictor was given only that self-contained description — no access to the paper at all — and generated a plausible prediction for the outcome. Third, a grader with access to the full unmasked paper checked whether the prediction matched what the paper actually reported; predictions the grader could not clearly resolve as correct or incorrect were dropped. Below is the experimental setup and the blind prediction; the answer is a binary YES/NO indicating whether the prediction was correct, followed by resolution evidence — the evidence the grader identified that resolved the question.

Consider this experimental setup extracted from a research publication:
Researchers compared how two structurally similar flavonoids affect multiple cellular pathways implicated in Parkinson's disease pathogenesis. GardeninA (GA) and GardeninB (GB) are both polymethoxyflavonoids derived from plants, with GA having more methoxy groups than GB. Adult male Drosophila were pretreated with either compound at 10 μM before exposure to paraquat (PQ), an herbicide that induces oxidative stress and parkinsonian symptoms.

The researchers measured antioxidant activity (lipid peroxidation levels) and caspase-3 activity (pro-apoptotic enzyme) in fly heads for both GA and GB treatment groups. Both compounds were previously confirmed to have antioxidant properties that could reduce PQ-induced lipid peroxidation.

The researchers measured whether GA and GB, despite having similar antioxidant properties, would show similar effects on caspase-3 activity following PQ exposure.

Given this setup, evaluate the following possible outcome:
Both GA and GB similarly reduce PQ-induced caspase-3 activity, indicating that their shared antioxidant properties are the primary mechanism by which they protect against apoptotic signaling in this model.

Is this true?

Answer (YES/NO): NO